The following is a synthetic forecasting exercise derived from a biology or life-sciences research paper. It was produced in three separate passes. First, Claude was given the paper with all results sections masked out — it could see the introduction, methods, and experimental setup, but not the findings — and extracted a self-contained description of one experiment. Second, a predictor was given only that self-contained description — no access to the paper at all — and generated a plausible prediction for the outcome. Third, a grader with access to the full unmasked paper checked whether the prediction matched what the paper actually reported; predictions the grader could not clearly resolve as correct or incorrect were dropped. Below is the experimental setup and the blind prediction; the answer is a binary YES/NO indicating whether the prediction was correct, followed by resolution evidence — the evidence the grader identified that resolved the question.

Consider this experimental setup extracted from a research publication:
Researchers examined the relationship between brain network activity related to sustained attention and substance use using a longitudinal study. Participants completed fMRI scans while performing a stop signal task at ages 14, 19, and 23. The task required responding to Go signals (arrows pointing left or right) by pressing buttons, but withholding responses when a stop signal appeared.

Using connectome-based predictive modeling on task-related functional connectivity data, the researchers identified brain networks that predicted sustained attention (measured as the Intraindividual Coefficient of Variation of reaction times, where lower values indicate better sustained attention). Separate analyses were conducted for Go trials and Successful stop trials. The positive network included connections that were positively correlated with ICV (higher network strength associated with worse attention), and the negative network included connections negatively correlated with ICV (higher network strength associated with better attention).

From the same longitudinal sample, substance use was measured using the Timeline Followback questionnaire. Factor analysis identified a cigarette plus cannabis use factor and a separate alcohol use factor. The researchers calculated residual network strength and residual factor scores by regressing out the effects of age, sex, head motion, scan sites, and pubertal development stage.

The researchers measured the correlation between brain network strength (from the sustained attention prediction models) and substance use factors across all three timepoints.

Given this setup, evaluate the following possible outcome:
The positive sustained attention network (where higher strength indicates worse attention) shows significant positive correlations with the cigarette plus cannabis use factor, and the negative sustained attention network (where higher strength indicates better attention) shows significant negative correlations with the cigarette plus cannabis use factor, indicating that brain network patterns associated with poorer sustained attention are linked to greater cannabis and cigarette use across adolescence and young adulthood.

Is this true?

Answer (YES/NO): YES